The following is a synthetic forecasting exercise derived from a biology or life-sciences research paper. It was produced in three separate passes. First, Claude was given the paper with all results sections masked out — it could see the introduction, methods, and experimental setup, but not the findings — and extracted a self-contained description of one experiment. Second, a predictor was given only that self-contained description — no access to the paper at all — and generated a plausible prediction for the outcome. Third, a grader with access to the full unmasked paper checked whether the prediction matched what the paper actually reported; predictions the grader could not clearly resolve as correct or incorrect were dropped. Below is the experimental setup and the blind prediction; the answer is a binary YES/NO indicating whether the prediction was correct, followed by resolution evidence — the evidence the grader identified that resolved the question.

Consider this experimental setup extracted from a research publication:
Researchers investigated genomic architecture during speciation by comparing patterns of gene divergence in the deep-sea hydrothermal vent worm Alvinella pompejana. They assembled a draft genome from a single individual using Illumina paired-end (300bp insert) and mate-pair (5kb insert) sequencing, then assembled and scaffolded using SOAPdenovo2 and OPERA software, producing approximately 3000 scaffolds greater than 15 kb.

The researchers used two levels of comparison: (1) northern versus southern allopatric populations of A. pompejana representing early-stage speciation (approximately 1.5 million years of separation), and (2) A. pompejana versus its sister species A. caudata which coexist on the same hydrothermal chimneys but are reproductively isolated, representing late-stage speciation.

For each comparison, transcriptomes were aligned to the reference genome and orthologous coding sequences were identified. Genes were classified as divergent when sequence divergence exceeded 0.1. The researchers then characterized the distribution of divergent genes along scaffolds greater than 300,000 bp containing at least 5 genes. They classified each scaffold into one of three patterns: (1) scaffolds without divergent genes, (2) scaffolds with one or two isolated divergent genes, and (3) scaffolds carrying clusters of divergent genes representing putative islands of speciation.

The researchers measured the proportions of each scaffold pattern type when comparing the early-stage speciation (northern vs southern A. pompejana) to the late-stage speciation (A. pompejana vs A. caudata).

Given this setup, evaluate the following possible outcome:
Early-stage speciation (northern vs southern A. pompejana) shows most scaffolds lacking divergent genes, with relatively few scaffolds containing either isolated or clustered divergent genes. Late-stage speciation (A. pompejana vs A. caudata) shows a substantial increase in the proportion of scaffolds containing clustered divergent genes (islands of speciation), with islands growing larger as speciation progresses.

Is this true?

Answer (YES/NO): YES